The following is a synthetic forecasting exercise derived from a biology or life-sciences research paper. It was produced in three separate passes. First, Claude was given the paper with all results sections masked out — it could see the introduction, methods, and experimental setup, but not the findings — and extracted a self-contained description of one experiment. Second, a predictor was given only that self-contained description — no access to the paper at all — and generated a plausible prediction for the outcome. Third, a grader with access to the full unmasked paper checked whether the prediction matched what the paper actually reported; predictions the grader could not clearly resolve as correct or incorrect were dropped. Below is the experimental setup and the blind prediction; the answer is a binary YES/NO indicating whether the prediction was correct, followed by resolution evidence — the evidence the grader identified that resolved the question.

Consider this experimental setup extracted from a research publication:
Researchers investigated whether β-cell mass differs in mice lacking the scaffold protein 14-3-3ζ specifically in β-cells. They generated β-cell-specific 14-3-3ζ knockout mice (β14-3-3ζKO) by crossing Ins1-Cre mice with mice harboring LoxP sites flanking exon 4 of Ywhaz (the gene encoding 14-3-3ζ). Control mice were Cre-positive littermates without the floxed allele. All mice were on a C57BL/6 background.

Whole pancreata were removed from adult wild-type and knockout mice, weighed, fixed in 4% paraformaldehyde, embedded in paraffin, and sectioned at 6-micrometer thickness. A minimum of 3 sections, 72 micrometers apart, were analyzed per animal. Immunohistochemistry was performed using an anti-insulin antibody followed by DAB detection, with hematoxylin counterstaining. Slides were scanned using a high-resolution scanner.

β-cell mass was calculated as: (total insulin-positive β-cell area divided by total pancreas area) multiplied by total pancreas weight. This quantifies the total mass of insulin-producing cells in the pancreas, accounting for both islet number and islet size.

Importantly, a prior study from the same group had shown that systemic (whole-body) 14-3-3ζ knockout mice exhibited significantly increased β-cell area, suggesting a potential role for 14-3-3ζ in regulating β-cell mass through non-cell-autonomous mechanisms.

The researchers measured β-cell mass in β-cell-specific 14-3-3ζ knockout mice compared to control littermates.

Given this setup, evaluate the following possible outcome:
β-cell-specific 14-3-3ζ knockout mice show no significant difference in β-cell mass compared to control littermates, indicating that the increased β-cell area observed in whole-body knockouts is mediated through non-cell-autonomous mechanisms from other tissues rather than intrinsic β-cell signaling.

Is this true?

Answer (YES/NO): YES